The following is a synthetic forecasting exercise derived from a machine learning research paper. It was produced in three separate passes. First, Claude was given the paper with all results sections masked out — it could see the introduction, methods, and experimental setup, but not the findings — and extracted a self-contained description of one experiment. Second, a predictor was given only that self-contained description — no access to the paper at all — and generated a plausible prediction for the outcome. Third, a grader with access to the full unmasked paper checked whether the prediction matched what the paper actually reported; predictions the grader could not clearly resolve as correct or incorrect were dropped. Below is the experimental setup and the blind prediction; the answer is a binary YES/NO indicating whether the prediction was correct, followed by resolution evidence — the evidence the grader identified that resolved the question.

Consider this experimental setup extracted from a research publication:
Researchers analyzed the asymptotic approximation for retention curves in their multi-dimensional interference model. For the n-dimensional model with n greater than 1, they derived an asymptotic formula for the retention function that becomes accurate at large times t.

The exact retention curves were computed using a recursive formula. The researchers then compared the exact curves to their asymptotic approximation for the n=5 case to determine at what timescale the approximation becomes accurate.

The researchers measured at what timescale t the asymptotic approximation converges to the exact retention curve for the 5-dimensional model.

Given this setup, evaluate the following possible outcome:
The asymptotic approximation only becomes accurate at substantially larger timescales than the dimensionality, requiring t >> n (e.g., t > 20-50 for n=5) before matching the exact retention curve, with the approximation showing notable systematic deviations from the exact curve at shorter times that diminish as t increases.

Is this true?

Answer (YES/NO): NO